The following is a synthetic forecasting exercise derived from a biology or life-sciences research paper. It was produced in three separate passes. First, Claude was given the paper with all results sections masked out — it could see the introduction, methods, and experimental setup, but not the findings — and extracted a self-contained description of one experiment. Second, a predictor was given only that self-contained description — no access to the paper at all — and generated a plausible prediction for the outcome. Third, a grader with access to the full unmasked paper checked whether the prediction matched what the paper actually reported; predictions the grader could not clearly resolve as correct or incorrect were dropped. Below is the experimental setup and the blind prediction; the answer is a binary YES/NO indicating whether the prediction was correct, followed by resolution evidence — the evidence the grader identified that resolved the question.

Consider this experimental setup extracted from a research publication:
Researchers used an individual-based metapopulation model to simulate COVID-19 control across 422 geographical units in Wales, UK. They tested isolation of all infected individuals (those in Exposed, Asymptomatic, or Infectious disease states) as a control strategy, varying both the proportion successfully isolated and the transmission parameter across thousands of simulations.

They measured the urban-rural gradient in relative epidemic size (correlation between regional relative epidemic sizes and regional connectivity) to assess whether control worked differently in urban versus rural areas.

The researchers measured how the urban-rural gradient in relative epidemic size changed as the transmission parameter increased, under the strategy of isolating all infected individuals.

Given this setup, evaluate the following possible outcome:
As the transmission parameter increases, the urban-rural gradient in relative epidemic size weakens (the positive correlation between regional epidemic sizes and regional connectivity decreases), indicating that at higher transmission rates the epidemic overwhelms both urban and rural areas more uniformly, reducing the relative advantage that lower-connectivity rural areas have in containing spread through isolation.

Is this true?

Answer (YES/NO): NO